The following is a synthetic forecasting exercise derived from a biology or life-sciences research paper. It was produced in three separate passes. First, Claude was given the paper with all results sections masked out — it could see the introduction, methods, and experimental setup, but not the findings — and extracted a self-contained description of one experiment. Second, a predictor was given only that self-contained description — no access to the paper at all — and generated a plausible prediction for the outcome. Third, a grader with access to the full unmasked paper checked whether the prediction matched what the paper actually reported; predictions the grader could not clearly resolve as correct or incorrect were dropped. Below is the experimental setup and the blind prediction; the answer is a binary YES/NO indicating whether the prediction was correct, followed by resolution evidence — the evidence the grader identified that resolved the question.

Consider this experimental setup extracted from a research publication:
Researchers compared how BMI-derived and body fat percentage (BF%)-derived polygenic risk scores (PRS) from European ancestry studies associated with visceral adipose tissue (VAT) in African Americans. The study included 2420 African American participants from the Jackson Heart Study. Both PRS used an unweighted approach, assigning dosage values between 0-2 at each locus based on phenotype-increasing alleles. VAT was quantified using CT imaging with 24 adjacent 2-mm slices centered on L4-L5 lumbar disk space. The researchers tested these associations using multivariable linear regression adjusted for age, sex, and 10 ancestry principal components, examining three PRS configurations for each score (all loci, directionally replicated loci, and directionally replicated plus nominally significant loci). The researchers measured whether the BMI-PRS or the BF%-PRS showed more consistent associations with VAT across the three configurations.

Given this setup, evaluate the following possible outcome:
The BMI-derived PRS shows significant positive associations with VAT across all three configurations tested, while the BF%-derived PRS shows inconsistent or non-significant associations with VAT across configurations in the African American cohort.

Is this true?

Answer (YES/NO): NO